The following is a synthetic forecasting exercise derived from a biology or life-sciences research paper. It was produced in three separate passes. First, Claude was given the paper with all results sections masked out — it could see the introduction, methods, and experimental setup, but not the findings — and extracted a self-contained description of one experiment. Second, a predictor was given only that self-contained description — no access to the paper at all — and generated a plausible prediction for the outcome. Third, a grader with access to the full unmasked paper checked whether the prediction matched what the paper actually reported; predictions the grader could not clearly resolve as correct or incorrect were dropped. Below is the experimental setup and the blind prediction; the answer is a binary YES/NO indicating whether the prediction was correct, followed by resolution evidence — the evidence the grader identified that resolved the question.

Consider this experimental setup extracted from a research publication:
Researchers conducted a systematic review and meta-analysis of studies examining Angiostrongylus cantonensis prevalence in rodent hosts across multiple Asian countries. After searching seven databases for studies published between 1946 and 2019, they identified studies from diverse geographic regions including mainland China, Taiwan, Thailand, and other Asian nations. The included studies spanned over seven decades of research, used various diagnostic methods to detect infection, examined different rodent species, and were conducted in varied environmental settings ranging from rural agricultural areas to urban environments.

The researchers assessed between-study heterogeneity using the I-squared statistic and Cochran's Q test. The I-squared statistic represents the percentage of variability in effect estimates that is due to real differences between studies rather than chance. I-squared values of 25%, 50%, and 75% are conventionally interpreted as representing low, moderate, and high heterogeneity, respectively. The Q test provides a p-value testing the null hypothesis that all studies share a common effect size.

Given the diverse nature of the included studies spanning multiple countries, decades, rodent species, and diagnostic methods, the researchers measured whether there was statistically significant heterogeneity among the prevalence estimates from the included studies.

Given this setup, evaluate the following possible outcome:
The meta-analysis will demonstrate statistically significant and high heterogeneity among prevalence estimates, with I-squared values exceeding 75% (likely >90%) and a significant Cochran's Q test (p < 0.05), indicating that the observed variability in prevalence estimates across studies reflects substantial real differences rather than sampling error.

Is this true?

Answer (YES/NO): YES